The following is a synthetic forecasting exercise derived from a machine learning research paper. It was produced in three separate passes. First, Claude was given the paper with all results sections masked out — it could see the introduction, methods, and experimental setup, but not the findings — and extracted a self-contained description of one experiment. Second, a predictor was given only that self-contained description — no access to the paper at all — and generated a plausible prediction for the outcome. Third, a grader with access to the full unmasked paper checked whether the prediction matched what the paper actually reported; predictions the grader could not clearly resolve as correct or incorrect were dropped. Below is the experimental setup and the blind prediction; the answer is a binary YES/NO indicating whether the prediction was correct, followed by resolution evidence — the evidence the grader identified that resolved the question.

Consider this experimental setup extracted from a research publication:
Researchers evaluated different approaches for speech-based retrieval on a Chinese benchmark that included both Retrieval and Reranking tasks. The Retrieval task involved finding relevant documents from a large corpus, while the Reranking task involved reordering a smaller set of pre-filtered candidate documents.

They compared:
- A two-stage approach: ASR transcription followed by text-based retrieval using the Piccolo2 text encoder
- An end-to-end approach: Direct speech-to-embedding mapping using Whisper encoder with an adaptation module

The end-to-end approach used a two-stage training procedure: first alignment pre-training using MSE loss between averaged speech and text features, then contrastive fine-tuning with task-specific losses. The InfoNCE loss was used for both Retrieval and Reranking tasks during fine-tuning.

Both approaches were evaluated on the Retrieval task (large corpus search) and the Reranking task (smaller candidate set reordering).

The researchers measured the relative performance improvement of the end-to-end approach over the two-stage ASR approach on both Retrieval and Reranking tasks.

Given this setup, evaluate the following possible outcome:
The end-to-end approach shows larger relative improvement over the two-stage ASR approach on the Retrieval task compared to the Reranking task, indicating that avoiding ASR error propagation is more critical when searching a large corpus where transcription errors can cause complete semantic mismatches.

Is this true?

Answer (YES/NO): YES